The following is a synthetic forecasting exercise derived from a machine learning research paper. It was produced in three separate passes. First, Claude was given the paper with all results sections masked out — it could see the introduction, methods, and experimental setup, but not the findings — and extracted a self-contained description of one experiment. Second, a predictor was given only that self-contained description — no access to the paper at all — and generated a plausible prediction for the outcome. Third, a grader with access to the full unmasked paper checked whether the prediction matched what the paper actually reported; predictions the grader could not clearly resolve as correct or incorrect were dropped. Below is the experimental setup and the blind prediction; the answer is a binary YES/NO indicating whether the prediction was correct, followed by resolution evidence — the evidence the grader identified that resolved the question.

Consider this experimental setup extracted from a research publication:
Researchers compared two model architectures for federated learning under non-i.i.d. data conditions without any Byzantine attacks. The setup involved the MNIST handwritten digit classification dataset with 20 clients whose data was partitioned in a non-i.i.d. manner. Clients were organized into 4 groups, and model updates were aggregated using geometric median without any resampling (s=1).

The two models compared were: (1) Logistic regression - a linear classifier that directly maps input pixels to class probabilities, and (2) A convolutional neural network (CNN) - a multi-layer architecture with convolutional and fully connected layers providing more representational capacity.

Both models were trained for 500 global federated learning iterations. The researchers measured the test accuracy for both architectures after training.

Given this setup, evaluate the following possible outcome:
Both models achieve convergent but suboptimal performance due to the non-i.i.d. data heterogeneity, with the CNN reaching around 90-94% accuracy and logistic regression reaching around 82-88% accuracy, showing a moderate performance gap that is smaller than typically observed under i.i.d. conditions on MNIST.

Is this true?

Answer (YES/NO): NO